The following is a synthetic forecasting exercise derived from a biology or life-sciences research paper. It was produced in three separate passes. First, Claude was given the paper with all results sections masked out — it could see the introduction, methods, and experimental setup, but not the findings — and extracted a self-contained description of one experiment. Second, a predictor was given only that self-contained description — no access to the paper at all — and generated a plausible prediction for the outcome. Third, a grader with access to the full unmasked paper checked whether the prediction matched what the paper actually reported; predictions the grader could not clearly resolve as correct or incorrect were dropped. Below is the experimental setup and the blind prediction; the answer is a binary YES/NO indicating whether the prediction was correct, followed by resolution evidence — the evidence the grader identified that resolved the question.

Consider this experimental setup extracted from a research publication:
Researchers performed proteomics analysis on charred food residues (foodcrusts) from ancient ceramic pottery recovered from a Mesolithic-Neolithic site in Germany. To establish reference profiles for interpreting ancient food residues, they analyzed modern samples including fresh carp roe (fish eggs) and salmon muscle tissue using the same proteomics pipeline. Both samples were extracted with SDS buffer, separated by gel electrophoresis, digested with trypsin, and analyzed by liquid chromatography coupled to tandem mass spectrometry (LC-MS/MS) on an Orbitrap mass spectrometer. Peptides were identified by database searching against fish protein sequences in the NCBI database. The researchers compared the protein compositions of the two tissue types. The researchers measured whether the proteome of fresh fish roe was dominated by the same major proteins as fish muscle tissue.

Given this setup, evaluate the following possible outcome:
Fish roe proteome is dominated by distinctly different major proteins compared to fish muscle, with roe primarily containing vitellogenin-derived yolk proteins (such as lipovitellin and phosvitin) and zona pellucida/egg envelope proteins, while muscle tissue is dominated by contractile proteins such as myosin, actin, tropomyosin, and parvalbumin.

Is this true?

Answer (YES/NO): YES